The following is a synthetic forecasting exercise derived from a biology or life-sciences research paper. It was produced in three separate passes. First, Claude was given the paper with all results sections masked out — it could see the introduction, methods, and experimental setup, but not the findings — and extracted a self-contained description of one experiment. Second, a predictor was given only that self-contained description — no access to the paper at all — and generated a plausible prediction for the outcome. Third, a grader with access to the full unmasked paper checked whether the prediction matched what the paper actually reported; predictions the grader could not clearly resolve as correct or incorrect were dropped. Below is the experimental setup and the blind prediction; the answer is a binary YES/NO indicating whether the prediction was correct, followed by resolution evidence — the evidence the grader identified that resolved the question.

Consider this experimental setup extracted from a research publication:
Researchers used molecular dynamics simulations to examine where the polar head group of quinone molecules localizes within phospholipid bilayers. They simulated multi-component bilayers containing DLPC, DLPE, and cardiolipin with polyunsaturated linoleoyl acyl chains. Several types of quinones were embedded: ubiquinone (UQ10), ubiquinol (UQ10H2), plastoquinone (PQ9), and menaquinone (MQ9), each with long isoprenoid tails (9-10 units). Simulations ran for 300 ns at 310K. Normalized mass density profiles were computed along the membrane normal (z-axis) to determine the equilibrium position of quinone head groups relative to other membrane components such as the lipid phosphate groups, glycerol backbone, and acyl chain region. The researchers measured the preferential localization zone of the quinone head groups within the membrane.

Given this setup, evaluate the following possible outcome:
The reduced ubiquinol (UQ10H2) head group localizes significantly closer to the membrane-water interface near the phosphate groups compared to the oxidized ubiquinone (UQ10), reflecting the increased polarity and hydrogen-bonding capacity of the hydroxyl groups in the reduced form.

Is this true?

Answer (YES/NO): NO